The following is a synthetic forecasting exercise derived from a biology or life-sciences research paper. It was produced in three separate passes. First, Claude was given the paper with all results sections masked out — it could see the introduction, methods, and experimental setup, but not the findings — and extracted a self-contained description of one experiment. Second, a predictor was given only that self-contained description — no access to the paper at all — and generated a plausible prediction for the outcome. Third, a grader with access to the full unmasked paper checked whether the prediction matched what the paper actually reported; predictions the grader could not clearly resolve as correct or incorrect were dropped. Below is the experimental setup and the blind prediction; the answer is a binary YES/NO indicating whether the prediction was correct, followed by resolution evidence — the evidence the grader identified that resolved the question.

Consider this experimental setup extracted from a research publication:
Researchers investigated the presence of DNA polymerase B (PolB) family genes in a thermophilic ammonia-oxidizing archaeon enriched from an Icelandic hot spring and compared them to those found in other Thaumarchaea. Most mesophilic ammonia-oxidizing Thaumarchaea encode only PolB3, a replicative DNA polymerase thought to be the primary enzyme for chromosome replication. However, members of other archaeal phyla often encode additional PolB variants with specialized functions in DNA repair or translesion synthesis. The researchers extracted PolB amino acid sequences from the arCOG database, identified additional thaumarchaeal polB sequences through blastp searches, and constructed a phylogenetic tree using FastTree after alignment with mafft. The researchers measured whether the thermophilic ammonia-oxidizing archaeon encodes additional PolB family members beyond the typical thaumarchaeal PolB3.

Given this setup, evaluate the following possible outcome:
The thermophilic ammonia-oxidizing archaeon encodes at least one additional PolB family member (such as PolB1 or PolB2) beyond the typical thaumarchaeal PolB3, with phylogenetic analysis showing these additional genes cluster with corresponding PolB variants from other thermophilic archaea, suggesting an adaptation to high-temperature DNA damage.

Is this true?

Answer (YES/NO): NO